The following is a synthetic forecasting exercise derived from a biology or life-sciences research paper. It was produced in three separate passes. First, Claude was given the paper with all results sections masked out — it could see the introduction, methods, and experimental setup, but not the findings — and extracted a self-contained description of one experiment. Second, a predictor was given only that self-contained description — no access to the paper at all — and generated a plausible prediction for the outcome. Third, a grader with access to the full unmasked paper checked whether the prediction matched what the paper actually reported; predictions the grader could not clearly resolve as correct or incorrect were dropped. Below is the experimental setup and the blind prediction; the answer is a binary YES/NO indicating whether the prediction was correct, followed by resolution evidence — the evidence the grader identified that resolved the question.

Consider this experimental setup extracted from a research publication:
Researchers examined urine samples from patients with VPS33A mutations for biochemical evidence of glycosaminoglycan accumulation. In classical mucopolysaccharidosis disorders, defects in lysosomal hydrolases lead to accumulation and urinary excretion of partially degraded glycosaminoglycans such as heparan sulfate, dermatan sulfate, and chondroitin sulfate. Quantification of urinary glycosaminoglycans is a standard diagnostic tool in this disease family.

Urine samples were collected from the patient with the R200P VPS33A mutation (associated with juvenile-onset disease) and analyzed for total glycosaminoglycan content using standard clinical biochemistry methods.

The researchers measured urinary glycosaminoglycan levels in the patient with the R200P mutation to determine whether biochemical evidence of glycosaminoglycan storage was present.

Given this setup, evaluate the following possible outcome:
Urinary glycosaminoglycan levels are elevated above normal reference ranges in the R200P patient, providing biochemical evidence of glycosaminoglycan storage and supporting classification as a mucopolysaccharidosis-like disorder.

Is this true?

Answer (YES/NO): YES